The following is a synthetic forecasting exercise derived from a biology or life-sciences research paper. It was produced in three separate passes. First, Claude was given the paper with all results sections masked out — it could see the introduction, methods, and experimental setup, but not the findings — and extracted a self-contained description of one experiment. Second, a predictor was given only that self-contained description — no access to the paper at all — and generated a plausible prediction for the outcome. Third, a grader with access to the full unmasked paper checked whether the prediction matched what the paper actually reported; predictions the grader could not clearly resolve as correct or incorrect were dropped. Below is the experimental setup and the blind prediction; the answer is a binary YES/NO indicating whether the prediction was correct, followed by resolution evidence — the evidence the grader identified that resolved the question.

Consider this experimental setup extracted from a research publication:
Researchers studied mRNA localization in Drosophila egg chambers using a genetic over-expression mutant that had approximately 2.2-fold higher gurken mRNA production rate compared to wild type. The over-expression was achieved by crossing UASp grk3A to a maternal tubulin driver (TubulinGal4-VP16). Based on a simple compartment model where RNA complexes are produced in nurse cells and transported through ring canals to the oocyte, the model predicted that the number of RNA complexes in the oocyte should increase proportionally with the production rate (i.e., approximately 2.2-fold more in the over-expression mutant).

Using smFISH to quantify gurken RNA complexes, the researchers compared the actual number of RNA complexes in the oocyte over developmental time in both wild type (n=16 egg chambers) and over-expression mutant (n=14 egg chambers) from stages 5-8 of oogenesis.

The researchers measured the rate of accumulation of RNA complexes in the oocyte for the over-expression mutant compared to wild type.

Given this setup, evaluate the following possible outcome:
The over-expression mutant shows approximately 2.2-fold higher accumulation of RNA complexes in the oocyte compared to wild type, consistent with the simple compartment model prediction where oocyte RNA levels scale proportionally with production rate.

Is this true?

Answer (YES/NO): NO